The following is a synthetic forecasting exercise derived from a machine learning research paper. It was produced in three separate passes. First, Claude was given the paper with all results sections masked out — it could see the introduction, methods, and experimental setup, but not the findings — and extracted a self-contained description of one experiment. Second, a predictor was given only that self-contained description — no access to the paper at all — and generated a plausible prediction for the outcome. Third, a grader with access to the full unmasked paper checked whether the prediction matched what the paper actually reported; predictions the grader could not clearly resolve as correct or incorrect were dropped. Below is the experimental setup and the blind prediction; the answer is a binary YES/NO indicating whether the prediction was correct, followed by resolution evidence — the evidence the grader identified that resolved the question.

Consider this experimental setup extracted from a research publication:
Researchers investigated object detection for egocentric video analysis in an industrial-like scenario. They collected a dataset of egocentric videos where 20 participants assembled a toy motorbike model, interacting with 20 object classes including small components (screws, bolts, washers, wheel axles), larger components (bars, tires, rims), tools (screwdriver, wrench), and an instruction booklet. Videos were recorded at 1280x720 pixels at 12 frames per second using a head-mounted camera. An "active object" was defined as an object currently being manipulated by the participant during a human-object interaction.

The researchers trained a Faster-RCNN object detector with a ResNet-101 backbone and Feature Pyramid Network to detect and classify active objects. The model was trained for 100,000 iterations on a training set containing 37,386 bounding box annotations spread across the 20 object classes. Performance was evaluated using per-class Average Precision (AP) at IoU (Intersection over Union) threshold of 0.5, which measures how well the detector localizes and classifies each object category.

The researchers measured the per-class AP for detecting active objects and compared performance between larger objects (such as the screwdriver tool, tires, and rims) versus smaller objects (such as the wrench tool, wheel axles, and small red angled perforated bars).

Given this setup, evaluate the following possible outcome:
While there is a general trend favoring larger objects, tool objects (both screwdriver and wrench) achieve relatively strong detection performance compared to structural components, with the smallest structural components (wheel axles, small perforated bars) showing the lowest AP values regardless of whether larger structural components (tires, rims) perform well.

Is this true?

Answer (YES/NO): NO